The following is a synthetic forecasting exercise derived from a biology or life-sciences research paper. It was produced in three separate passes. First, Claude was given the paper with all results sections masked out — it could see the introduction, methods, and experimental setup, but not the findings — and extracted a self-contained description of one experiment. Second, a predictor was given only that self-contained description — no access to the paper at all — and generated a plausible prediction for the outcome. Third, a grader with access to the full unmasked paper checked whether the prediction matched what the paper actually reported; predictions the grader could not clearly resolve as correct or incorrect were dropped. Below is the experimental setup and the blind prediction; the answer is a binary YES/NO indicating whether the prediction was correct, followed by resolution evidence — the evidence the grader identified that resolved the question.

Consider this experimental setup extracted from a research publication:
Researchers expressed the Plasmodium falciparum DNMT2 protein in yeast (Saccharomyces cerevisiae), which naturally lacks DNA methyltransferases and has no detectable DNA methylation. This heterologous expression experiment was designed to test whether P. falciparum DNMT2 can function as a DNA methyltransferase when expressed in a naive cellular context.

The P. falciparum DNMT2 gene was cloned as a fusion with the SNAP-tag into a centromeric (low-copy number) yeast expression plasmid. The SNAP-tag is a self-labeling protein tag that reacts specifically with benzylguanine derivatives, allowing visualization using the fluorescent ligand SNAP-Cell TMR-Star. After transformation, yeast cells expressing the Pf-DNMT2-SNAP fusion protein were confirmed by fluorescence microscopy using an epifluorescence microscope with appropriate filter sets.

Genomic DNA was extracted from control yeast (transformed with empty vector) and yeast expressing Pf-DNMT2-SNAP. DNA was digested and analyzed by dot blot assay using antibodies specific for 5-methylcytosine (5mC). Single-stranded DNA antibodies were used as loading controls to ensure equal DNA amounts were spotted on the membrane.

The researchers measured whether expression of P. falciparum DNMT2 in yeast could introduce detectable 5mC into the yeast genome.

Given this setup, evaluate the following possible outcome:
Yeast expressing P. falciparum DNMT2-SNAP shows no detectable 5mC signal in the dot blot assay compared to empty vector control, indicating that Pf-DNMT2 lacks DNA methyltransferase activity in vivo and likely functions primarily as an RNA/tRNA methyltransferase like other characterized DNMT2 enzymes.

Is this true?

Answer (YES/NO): NO